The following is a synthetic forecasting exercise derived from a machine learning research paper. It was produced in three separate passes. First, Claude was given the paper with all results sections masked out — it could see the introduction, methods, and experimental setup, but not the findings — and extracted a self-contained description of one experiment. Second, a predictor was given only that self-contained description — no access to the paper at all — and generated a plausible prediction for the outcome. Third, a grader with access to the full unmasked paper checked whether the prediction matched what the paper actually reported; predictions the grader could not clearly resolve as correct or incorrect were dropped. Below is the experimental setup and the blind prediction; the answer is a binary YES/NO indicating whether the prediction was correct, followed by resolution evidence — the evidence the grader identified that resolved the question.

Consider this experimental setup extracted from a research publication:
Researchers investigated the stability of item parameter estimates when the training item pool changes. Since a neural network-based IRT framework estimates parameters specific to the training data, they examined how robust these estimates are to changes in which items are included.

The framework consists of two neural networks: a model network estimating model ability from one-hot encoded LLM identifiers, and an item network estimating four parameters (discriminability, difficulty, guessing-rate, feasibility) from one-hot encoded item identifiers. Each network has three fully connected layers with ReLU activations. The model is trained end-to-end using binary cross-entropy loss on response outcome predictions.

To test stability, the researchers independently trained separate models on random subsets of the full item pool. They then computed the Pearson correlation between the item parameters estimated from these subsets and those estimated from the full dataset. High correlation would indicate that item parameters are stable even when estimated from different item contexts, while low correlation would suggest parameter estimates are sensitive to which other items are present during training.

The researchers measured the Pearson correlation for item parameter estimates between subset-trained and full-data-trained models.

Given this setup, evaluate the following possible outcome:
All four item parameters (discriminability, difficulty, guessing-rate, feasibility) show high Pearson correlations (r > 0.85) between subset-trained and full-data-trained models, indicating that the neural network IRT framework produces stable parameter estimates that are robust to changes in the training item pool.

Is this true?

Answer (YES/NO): NO